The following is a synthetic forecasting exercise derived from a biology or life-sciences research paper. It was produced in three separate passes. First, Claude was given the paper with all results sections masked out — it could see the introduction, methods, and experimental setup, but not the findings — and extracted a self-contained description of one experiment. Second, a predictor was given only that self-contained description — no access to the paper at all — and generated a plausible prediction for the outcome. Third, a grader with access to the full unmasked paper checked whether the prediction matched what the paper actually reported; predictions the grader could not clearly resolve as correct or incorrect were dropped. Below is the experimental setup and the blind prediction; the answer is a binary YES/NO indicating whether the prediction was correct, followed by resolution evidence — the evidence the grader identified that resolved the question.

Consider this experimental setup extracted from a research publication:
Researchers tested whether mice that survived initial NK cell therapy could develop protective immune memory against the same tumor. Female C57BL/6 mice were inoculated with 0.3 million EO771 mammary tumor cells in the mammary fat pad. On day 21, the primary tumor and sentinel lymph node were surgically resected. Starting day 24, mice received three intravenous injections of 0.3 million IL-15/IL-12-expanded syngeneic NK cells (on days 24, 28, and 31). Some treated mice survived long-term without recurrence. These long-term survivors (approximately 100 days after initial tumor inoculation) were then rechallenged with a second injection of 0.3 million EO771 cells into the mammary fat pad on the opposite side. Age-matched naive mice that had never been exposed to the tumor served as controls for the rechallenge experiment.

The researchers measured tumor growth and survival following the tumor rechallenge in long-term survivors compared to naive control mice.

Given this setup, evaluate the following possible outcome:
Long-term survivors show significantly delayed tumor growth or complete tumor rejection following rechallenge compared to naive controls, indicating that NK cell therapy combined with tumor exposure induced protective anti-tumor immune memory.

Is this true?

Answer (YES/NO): YES